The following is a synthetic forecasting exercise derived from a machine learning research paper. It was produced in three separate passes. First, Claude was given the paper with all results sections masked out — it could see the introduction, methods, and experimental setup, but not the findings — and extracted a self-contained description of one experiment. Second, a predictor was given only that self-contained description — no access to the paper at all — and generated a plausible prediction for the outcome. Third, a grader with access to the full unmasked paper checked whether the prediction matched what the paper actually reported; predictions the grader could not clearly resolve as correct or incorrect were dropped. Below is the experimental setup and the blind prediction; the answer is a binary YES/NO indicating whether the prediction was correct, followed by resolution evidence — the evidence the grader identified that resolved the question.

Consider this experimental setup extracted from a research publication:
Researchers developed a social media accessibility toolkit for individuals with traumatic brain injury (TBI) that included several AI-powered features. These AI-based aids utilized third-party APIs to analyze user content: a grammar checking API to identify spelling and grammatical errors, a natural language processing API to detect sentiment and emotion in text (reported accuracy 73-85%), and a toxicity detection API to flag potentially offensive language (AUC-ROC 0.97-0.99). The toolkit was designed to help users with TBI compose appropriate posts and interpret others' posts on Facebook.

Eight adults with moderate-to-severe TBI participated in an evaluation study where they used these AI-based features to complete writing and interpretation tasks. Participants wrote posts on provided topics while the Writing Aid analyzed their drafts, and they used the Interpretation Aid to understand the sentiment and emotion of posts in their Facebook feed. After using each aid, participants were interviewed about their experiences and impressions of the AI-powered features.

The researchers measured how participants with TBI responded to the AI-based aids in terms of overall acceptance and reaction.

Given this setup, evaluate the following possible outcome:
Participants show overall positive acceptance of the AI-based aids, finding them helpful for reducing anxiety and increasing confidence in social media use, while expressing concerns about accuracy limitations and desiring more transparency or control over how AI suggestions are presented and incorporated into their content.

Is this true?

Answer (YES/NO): NO